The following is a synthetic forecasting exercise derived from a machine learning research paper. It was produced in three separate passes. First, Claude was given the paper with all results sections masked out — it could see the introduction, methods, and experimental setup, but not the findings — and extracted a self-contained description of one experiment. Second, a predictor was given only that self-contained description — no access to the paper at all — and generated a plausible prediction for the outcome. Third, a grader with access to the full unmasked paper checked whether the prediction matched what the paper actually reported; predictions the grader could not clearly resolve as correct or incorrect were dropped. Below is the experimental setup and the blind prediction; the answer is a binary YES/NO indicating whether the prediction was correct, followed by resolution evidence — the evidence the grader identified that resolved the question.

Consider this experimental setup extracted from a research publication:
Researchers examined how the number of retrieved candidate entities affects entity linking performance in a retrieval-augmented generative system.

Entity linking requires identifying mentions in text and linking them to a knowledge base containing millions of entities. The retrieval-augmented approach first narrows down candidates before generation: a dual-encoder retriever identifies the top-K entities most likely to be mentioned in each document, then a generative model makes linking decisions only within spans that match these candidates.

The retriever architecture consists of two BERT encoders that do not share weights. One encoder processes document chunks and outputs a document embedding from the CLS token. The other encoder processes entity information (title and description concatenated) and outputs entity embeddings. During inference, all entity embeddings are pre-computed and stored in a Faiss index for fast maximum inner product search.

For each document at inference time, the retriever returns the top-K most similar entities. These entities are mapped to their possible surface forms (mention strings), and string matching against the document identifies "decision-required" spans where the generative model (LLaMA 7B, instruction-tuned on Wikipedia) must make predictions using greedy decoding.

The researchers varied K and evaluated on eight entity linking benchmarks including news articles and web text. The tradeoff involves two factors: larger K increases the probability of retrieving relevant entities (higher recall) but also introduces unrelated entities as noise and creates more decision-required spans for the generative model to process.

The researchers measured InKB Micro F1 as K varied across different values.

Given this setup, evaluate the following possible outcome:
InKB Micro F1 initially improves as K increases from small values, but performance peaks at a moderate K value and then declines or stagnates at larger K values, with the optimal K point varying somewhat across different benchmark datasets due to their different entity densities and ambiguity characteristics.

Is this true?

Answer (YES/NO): NO